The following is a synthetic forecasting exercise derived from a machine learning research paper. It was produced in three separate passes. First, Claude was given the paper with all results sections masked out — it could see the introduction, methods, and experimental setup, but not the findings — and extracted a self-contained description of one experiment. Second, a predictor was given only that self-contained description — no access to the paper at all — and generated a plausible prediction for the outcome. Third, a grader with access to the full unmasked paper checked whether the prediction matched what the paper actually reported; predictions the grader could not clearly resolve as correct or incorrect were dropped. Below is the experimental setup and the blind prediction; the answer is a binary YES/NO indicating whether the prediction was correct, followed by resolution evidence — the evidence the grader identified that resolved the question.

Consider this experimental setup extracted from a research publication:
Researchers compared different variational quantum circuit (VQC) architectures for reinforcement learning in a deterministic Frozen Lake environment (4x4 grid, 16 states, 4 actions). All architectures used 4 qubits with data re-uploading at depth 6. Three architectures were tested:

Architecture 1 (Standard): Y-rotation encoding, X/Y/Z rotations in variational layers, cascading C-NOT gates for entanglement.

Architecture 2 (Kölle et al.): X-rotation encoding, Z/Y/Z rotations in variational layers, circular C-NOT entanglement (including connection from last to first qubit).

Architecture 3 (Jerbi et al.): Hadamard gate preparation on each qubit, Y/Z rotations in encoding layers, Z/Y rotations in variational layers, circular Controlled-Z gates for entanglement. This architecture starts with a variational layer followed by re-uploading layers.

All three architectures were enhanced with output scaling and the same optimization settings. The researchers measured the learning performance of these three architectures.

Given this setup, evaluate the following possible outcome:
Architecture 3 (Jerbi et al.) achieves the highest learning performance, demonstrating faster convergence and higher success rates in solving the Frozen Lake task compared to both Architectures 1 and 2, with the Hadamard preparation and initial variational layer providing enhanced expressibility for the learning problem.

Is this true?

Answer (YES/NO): NO